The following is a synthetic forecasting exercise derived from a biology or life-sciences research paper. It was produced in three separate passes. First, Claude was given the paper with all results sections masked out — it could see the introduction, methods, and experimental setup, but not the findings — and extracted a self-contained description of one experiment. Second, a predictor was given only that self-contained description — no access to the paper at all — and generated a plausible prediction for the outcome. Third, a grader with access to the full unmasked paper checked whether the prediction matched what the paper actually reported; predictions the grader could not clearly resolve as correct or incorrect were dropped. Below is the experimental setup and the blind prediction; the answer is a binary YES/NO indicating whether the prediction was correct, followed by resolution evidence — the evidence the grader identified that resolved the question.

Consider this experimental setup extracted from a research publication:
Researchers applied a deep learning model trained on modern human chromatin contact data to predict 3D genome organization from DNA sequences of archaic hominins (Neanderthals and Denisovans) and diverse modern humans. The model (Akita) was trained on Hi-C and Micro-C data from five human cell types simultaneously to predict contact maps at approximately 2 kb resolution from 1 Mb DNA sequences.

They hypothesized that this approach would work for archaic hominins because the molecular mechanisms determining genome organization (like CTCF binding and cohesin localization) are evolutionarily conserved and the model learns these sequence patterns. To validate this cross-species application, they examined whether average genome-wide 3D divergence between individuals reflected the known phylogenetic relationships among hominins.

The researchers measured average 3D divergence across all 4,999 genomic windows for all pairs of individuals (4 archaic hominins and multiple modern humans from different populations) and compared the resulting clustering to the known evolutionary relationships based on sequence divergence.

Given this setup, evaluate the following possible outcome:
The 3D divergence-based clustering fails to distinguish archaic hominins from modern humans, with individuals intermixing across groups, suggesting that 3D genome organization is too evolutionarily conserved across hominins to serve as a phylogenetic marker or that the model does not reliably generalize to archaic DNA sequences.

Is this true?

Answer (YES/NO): NO